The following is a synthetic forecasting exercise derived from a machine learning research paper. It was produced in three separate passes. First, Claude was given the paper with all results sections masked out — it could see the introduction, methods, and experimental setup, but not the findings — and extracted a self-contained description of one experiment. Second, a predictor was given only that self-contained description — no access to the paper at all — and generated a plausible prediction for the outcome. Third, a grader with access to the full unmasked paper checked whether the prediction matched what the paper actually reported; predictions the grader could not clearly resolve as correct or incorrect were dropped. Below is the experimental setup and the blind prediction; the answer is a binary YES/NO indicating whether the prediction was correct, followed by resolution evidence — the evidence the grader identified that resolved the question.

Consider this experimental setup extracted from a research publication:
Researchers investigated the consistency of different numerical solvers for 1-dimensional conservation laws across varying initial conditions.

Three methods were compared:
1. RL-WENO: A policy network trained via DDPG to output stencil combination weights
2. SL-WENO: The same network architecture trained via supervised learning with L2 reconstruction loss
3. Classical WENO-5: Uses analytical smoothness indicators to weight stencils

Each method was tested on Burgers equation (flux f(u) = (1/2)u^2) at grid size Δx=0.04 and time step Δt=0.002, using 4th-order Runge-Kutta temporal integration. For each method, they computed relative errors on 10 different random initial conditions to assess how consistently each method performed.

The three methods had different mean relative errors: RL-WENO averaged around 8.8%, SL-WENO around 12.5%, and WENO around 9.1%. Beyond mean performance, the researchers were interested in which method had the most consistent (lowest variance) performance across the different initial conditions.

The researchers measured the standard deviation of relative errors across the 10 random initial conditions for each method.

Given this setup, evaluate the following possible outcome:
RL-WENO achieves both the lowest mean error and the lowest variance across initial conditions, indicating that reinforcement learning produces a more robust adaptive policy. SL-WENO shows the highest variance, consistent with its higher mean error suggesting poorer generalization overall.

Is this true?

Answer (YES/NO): NO